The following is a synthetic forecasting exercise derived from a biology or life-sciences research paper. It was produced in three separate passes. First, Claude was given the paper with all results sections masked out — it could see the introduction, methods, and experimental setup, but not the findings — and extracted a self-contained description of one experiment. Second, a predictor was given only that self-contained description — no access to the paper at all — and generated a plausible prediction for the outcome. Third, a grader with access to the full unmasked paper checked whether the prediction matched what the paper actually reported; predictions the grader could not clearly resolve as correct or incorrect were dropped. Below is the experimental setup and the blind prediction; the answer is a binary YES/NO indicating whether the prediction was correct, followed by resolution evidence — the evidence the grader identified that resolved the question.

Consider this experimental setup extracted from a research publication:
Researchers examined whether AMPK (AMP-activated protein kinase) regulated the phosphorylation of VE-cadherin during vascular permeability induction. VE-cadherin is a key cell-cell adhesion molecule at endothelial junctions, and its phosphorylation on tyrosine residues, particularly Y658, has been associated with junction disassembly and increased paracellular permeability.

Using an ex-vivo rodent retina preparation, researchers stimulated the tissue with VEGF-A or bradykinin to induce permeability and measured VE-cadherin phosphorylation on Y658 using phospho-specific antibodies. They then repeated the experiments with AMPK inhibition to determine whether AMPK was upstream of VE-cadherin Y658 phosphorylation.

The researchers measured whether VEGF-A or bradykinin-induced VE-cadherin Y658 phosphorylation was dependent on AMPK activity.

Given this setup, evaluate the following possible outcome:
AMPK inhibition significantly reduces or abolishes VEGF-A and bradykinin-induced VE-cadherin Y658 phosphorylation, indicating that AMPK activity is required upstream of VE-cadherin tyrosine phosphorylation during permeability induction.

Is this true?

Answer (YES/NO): YES